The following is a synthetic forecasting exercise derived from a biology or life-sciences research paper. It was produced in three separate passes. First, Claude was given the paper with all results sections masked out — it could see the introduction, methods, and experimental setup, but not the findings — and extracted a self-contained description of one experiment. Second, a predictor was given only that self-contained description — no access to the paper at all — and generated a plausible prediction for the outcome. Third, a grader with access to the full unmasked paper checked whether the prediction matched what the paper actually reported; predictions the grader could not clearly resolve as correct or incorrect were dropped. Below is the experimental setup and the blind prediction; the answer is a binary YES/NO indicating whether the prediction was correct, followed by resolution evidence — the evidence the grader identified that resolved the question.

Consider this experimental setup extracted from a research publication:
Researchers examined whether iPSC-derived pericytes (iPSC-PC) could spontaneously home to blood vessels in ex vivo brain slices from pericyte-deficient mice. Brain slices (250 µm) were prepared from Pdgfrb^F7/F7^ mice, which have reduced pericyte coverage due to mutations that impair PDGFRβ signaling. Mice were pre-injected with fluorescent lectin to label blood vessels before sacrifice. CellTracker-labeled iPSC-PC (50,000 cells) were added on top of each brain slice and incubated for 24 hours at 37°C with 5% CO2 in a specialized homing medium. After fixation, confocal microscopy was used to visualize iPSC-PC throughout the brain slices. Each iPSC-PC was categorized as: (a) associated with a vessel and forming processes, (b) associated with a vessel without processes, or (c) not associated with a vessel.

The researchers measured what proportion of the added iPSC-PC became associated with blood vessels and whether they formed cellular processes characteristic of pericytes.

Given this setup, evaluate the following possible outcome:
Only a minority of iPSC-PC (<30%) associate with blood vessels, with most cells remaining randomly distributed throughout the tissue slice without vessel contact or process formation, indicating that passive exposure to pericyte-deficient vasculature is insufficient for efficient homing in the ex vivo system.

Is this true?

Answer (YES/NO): NO